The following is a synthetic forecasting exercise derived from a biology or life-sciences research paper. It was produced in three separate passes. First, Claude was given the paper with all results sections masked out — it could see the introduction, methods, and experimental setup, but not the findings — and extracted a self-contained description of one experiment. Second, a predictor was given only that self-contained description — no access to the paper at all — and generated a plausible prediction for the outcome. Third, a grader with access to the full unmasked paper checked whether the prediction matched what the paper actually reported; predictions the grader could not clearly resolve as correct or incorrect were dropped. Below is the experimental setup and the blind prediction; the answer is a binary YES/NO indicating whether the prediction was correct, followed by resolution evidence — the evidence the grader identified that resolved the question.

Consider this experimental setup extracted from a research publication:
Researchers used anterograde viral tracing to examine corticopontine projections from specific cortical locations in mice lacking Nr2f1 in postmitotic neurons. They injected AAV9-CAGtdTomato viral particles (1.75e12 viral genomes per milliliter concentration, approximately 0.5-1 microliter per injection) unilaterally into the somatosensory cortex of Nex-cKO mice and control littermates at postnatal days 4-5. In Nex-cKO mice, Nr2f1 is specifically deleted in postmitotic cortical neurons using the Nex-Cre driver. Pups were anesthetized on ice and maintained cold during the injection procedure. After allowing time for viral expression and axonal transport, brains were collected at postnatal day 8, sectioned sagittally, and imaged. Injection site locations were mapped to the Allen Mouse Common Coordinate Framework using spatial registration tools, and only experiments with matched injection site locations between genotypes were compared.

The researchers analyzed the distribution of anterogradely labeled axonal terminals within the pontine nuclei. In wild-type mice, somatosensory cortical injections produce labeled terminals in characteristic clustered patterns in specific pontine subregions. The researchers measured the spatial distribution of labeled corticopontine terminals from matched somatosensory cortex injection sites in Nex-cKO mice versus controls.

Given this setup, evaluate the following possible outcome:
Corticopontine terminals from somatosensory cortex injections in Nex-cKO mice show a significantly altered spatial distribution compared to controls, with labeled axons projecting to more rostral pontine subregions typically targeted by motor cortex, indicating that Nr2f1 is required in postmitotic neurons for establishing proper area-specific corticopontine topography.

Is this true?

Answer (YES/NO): YES